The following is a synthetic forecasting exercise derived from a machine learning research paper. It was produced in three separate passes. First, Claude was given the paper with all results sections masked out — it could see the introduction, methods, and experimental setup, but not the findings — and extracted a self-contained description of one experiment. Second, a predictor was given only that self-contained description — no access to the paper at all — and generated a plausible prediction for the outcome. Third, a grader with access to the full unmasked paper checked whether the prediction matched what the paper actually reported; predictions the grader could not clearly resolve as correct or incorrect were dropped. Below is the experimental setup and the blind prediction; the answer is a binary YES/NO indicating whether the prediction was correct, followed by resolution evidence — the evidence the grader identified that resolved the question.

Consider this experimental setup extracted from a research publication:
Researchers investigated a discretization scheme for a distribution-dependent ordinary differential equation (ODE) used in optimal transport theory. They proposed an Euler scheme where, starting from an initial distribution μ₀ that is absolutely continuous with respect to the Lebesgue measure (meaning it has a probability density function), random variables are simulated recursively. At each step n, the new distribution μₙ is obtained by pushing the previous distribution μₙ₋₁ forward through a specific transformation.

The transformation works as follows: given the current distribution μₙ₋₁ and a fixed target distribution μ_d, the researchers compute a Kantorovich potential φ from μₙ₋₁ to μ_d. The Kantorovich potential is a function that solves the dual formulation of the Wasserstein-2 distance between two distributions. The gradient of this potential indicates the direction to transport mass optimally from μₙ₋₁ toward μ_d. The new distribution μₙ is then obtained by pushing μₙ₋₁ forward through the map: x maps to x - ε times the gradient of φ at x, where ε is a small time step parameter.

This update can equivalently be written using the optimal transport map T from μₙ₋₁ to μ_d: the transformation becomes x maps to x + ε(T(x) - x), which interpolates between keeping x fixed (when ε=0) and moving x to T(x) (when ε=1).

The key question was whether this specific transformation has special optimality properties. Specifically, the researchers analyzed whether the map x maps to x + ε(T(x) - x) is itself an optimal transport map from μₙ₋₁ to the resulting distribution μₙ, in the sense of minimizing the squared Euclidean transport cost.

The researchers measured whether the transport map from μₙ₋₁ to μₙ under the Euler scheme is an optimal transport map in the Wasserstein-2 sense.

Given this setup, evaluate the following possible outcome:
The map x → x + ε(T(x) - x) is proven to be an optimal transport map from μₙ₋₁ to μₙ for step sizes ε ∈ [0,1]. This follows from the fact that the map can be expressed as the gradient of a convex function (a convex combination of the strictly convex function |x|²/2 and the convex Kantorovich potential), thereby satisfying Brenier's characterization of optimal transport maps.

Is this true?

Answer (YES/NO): NO